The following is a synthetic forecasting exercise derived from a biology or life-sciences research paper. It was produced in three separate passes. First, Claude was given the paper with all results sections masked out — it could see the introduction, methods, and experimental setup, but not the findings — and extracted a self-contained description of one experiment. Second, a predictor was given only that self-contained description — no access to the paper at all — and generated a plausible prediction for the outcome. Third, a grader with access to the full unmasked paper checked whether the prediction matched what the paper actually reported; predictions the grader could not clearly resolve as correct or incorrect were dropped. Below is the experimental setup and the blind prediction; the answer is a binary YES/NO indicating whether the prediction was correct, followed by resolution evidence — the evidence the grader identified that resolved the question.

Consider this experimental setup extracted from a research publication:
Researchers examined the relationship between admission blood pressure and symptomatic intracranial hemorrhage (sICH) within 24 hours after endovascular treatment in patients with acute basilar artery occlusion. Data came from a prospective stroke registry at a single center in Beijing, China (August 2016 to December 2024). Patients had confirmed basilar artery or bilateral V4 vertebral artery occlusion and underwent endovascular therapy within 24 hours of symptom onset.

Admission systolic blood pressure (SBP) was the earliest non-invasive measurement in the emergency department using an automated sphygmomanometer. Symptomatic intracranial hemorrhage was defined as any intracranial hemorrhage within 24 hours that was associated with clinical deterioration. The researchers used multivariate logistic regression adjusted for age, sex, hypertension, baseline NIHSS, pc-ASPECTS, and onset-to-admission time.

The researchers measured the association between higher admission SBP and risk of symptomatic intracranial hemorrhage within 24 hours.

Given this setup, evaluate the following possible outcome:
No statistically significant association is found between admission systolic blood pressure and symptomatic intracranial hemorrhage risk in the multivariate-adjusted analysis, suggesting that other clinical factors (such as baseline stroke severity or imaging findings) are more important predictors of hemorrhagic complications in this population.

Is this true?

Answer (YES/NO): NO